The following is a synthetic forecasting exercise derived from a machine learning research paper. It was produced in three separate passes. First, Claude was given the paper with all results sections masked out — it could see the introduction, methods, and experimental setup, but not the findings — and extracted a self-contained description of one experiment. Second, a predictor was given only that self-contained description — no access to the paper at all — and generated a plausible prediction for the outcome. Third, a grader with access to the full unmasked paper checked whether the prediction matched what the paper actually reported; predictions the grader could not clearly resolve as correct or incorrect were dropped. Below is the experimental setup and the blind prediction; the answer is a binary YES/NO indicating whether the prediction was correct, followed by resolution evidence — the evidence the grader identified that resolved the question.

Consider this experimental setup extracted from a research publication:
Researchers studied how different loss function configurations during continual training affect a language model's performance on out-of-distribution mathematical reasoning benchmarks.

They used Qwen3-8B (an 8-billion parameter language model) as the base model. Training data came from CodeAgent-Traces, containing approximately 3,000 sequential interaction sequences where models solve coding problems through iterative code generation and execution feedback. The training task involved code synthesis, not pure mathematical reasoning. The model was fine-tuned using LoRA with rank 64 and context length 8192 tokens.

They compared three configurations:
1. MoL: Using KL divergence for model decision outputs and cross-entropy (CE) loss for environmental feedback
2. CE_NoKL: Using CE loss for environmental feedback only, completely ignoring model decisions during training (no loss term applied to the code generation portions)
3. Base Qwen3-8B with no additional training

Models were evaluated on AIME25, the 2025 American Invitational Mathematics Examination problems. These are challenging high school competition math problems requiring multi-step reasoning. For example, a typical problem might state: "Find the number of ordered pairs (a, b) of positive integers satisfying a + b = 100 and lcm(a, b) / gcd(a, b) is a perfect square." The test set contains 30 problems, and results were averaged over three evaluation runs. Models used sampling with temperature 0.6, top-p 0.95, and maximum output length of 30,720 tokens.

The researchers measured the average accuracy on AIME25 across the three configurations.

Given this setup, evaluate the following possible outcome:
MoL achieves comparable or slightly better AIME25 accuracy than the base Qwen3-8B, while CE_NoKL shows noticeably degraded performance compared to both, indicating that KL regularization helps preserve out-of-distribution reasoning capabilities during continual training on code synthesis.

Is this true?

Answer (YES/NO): YES